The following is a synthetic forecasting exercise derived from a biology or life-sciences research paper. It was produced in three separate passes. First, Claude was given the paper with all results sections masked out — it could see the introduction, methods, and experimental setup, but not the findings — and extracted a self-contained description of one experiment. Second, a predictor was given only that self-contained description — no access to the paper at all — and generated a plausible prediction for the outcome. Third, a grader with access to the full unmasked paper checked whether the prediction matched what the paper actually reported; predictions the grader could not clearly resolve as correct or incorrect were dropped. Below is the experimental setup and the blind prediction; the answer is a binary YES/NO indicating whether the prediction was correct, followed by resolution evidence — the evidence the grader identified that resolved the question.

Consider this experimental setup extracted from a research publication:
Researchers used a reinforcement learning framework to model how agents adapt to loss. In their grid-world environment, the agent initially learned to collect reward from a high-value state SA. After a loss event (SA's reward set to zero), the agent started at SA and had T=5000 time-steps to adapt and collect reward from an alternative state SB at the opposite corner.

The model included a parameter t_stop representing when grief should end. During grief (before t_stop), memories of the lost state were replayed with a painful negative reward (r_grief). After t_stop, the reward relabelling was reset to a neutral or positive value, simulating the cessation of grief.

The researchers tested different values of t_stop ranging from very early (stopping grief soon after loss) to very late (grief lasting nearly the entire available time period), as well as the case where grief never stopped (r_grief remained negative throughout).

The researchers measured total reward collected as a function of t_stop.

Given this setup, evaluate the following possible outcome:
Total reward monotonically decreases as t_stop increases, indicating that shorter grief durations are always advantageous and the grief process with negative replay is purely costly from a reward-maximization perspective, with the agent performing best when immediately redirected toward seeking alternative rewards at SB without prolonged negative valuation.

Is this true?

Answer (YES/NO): NO